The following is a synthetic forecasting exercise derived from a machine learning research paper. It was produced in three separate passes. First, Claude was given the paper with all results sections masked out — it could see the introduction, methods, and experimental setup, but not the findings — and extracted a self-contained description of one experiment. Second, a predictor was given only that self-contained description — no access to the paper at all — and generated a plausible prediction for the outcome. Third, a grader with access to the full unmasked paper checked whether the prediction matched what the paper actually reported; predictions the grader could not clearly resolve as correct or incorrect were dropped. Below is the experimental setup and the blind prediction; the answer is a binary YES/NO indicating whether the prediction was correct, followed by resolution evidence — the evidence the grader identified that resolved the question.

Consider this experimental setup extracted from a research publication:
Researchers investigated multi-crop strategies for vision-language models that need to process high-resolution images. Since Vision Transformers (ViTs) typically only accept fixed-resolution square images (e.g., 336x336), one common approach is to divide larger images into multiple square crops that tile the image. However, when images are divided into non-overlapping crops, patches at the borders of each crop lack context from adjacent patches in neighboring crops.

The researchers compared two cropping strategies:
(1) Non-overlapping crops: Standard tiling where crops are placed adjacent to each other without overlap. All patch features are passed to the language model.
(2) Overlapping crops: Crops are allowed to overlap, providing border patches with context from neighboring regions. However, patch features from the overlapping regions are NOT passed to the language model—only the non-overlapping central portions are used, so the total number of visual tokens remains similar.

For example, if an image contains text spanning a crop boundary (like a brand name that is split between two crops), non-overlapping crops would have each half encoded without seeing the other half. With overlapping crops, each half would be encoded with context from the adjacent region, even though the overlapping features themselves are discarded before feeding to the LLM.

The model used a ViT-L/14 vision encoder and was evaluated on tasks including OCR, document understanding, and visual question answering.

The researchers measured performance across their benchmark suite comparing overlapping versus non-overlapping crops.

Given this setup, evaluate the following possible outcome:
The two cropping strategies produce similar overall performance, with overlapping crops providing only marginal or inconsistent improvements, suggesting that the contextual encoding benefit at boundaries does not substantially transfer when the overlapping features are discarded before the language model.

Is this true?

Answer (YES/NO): NO